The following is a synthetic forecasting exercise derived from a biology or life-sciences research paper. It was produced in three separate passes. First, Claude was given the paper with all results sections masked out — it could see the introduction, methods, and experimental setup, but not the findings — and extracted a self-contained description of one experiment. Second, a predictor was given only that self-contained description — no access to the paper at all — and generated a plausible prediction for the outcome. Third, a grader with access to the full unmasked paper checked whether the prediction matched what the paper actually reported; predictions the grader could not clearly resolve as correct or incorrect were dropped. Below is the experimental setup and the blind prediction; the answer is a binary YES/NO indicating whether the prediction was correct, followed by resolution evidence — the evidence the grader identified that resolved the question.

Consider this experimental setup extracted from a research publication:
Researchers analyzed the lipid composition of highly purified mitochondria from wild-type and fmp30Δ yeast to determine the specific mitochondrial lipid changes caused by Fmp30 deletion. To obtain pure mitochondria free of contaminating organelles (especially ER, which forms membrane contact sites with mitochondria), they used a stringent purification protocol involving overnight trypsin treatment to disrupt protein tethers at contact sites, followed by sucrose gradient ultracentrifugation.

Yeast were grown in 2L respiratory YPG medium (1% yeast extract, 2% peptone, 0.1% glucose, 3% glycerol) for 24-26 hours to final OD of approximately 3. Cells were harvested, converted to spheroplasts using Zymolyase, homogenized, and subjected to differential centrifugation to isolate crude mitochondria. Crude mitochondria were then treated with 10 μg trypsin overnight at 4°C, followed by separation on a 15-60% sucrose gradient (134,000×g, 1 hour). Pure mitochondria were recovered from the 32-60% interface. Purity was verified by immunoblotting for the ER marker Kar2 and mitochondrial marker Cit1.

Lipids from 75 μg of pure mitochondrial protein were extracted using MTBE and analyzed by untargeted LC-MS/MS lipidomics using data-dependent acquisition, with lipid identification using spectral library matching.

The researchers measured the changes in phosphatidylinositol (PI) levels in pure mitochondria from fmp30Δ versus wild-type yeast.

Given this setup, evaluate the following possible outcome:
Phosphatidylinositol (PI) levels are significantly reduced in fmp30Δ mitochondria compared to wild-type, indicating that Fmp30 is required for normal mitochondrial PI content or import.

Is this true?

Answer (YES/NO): NO